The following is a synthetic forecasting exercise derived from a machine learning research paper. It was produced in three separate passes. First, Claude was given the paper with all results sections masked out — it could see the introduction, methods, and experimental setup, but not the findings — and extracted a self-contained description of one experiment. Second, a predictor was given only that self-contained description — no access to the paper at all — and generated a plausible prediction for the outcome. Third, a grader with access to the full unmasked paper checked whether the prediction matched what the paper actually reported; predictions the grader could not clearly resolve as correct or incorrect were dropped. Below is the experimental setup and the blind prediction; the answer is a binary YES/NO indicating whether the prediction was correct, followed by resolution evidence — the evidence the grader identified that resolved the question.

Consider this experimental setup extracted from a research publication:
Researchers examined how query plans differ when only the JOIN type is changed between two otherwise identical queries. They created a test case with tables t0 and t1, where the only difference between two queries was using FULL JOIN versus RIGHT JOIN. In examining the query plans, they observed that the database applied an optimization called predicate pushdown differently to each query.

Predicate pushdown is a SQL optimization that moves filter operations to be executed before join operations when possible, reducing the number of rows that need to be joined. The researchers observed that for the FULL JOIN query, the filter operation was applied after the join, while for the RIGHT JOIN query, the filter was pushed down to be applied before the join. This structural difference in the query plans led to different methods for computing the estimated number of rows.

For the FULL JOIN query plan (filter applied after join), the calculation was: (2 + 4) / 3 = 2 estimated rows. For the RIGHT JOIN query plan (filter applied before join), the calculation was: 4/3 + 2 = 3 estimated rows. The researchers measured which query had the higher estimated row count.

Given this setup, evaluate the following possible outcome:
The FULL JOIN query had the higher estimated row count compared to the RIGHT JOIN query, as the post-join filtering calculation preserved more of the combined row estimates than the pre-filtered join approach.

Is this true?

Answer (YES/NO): NO